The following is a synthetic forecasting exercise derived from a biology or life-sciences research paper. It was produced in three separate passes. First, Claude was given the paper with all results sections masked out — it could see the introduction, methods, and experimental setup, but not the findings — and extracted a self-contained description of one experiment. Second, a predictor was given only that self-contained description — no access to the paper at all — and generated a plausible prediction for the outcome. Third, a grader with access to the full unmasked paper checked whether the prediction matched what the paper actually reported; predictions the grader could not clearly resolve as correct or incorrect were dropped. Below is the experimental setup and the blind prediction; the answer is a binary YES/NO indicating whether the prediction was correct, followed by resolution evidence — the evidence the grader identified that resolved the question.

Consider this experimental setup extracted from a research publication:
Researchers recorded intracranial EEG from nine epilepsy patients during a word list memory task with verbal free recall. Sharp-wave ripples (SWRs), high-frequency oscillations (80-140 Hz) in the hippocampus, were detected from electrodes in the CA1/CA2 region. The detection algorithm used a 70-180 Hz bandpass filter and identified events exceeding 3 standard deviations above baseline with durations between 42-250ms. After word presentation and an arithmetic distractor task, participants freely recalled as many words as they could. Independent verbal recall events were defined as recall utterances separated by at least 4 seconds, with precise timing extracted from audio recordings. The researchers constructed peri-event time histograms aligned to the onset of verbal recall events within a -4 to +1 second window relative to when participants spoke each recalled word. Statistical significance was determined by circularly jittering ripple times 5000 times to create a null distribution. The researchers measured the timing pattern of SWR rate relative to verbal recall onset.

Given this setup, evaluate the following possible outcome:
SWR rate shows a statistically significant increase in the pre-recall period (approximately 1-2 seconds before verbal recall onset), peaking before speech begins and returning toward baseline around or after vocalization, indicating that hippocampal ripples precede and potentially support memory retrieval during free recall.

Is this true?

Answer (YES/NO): YES